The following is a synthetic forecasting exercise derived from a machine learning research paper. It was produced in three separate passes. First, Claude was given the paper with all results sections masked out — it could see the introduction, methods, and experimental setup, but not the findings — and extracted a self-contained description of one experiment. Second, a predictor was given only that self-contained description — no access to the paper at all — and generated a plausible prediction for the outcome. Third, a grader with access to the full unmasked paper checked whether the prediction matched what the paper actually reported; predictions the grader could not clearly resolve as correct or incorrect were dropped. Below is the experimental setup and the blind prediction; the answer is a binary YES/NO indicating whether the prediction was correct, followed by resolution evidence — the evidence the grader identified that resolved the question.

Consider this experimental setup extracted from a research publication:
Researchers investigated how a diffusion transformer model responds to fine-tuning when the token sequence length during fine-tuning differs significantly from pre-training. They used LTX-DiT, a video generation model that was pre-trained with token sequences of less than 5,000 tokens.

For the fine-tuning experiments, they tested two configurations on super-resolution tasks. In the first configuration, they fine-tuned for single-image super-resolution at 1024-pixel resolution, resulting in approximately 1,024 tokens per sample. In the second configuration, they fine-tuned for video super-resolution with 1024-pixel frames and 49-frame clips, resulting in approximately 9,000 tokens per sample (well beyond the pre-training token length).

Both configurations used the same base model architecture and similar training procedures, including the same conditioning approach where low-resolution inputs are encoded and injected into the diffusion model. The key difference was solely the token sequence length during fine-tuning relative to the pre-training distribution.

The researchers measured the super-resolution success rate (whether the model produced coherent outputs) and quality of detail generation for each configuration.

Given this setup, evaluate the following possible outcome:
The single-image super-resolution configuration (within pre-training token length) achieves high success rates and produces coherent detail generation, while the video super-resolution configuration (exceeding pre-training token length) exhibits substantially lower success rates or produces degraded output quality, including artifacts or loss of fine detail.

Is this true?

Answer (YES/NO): YES